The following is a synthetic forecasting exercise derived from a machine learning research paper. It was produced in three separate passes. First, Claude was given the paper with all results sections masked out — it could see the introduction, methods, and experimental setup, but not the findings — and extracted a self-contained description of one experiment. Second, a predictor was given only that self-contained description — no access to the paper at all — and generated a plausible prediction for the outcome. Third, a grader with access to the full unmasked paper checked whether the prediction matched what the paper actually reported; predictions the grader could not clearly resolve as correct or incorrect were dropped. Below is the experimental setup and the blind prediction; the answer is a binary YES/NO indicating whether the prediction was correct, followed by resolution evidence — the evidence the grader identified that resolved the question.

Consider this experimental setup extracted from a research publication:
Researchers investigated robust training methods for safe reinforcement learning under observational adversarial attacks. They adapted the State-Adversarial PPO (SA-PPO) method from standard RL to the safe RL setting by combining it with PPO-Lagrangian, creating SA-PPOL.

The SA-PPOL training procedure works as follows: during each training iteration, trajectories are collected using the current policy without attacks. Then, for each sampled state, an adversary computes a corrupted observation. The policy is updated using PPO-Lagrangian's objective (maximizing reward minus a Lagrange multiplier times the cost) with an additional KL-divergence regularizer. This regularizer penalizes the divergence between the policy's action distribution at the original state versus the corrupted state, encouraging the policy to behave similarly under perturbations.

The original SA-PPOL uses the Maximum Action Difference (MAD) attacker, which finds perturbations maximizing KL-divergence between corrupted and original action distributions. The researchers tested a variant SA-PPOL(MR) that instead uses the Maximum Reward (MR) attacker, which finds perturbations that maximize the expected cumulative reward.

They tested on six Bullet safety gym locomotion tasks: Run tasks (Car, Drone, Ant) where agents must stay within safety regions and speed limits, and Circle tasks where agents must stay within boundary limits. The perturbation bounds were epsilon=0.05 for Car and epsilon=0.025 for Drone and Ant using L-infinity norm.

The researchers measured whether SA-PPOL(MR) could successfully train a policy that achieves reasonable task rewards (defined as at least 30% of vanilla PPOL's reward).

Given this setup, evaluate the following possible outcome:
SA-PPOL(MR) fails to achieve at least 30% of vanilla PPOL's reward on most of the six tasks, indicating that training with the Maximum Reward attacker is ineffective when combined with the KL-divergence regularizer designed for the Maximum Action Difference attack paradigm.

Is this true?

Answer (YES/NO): NO